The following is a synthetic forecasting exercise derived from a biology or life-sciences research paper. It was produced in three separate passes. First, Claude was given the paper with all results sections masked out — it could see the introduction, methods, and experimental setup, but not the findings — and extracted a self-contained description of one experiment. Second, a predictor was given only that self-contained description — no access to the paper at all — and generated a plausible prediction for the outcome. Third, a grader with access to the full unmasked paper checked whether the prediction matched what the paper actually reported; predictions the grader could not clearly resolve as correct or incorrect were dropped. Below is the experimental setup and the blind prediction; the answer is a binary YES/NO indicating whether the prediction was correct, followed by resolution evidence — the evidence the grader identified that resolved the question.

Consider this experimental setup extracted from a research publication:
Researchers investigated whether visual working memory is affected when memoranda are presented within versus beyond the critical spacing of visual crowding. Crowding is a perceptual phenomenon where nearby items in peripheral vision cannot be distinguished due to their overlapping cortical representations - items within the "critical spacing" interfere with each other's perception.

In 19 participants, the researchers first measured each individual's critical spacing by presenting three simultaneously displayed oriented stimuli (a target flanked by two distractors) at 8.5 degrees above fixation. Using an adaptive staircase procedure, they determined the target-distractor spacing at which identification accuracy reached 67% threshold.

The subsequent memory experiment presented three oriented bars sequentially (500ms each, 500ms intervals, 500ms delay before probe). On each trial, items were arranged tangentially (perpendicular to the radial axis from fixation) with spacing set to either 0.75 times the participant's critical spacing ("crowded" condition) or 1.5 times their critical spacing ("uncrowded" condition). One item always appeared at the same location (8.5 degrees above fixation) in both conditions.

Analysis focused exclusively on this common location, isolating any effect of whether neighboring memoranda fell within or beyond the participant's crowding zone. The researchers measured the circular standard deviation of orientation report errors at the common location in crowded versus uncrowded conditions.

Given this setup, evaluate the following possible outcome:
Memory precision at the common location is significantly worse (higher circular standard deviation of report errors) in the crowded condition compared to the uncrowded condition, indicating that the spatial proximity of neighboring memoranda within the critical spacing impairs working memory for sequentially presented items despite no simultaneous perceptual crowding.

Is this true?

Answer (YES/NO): NO